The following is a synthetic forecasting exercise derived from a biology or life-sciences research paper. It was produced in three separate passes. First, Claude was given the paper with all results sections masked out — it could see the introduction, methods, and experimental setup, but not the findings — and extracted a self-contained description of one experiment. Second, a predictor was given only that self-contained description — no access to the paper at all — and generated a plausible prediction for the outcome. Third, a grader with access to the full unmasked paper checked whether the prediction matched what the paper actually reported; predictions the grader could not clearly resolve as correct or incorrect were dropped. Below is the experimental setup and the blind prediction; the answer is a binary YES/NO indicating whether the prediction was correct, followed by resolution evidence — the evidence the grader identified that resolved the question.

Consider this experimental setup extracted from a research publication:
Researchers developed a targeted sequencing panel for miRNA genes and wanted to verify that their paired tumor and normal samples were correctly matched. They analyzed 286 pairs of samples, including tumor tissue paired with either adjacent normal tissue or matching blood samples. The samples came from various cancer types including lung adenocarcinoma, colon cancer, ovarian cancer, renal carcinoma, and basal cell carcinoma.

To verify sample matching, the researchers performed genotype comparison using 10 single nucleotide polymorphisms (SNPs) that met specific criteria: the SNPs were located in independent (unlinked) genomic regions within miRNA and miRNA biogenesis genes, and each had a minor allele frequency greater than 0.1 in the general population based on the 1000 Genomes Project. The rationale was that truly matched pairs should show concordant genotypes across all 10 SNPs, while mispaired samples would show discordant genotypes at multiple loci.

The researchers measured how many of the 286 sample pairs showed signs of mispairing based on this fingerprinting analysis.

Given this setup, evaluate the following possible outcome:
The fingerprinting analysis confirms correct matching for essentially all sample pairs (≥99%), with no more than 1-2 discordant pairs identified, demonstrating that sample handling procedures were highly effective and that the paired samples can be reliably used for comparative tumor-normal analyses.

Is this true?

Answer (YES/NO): NO